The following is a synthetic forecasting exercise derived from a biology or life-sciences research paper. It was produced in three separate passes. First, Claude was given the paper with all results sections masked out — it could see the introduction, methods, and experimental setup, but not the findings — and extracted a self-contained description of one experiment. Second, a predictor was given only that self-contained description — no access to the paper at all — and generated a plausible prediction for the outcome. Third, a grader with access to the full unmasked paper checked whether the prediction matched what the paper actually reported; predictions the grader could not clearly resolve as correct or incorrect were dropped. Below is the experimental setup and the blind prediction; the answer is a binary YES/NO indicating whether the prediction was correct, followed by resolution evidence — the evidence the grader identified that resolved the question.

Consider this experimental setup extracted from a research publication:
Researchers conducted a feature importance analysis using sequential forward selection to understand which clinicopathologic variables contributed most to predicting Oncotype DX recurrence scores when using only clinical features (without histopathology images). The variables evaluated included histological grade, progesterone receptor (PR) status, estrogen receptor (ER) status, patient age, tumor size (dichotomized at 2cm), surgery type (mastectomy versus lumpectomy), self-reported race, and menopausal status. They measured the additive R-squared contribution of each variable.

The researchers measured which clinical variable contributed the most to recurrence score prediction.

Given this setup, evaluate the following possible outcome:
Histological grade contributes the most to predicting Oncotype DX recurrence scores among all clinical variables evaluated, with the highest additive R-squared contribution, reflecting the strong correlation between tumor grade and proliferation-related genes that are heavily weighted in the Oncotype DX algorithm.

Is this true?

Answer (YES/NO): YES